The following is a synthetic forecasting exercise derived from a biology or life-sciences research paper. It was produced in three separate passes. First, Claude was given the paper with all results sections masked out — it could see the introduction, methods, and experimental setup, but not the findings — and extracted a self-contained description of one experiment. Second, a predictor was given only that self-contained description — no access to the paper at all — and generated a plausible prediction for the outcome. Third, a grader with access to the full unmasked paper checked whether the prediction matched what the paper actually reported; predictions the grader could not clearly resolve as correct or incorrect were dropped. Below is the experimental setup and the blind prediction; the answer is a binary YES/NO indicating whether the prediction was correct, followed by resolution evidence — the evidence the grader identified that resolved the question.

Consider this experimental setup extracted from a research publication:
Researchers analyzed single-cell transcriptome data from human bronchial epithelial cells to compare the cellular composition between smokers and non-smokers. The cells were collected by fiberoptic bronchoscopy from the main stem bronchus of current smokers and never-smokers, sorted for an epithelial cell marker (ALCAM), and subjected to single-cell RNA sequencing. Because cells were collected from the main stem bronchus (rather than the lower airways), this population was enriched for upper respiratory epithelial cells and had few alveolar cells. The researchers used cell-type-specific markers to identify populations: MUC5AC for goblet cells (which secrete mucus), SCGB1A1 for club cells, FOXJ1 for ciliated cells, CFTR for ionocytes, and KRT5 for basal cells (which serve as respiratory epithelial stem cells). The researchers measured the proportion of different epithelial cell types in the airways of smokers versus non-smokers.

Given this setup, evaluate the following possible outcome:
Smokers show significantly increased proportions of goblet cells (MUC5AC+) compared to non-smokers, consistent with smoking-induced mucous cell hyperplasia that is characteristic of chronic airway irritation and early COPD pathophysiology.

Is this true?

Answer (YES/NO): YES